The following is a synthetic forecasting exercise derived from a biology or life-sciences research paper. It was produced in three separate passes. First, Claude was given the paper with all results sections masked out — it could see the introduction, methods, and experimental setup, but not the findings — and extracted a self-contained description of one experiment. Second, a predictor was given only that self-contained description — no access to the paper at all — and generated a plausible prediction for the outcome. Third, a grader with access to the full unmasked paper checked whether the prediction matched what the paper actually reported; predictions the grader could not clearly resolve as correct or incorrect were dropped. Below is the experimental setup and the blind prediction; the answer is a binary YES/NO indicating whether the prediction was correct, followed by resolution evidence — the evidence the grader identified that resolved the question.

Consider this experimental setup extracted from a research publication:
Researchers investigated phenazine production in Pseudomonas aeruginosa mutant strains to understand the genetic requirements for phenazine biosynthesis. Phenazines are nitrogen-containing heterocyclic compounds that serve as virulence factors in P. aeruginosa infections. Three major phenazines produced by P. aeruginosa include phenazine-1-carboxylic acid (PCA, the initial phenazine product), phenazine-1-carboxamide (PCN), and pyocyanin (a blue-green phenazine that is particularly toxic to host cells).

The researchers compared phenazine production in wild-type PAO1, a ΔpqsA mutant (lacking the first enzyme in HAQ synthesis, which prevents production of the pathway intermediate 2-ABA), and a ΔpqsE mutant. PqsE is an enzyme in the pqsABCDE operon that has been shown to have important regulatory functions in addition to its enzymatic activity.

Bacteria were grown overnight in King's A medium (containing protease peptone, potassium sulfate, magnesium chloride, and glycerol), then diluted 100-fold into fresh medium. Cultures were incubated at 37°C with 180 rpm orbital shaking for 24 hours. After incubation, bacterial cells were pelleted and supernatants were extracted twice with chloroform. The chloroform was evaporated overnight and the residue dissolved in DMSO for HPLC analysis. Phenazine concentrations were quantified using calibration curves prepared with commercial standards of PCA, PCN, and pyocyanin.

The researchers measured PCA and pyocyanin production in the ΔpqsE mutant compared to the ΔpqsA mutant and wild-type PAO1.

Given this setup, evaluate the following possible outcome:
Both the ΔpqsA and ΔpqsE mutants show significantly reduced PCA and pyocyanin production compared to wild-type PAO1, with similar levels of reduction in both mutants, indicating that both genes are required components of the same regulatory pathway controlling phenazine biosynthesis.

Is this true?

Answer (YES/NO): NO